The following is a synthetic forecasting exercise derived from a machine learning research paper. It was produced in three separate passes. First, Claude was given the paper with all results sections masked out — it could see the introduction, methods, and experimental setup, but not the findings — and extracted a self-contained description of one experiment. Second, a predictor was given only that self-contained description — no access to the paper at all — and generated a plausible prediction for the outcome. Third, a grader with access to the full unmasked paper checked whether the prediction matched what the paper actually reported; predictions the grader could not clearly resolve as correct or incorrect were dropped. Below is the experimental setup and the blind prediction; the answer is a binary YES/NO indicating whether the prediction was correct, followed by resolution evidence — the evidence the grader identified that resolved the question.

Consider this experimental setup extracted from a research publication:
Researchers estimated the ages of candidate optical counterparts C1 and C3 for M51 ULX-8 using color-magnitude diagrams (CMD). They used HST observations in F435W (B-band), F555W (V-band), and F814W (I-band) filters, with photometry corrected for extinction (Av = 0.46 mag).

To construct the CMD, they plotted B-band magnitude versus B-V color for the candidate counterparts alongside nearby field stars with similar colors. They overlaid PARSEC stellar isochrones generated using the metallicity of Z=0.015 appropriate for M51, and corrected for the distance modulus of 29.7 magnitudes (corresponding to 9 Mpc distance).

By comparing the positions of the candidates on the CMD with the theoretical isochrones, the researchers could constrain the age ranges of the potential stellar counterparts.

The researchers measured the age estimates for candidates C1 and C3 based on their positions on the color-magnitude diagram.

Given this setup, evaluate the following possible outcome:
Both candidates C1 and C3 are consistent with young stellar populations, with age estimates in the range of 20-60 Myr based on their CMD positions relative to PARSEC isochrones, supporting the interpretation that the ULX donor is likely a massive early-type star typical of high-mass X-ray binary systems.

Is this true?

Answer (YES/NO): NO